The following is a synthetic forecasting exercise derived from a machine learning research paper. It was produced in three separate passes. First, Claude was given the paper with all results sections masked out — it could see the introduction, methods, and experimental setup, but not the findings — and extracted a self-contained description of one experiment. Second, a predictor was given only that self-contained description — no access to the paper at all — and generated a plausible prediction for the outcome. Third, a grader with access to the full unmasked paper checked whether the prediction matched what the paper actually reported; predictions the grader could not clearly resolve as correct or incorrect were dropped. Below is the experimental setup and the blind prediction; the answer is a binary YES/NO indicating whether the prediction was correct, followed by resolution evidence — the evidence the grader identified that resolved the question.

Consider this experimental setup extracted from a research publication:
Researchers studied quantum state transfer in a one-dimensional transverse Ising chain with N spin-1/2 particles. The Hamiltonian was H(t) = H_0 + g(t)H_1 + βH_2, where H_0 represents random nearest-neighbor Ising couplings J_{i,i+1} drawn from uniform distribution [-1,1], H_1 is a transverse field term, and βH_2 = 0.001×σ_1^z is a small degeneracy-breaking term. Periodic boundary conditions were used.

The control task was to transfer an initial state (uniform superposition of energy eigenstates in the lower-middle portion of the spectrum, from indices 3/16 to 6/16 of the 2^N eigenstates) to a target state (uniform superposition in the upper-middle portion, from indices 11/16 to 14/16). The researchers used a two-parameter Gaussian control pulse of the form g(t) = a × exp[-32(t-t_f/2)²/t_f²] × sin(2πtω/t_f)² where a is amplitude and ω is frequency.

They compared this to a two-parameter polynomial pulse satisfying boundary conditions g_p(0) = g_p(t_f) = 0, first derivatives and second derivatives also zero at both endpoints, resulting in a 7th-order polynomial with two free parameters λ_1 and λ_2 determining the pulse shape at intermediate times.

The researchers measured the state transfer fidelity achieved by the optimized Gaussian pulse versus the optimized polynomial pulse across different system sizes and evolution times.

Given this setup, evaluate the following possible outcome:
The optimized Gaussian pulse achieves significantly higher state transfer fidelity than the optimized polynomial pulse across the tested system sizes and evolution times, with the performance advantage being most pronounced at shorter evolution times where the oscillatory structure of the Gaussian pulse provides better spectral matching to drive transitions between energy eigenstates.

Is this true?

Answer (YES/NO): NO